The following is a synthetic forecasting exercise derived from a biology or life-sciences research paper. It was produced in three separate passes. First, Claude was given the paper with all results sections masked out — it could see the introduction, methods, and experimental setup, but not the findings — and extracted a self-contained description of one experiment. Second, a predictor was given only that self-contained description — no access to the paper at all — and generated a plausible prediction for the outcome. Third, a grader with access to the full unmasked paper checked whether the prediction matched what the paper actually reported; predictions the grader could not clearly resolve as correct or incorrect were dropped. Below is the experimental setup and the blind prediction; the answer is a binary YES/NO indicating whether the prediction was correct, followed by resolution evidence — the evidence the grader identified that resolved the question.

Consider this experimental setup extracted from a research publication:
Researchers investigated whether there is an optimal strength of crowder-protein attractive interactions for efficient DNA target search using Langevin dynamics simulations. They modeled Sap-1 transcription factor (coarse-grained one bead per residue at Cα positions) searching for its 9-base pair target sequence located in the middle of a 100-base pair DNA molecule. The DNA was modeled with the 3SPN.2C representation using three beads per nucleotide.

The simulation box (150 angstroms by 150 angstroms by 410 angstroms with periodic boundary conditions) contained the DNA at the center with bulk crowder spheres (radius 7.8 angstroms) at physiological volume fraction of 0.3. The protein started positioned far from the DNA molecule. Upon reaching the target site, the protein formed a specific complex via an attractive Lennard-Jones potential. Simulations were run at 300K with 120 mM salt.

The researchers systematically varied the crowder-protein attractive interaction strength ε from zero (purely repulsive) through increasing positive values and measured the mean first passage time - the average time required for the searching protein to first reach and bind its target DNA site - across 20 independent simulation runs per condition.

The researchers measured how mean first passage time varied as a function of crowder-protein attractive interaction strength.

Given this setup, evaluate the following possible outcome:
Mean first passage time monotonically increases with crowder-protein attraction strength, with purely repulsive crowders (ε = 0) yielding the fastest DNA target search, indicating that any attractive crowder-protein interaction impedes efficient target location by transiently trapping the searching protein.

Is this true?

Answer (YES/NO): NO